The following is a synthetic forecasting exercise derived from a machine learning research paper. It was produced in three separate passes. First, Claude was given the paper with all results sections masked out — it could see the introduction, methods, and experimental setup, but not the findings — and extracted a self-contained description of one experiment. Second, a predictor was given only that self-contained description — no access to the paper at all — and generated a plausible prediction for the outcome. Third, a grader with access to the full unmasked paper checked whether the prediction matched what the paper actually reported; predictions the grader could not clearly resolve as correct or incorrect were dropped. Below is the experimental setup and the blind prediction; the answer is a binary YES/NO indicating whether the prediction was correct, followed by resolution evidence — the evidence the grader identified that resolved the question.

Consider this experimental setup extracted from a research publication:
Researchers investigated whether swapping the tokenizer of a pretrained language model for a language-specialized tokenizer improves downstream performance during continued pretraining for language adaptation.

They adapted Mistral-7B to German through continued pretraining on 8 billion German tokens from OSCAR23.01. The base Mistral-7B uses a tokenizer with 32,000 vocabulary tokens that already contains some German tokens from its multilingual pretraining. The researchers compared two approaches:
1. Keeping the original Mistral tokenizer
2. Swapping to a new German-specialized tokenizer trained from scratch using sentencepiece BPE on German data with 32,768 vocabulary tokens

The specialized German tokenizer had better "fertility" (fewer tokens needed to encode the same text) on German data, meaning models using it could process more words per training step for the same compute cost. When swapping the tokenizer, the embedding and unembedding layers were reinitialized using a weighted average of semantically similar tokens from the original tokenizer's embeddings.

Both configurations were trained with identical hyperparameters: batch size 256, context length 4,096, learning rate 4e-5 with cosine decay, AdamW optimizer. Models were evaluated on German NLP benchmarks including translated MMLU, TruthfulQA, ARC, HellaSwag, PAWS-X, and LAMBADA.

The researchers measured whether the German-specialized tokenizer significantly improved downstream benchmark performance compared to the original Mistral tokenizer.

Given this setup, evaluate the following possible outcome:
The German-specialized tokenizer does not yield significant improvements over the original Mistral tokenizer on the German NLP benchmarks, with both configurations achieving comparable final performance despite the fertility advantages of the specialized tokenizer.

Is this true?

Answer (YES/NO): YES